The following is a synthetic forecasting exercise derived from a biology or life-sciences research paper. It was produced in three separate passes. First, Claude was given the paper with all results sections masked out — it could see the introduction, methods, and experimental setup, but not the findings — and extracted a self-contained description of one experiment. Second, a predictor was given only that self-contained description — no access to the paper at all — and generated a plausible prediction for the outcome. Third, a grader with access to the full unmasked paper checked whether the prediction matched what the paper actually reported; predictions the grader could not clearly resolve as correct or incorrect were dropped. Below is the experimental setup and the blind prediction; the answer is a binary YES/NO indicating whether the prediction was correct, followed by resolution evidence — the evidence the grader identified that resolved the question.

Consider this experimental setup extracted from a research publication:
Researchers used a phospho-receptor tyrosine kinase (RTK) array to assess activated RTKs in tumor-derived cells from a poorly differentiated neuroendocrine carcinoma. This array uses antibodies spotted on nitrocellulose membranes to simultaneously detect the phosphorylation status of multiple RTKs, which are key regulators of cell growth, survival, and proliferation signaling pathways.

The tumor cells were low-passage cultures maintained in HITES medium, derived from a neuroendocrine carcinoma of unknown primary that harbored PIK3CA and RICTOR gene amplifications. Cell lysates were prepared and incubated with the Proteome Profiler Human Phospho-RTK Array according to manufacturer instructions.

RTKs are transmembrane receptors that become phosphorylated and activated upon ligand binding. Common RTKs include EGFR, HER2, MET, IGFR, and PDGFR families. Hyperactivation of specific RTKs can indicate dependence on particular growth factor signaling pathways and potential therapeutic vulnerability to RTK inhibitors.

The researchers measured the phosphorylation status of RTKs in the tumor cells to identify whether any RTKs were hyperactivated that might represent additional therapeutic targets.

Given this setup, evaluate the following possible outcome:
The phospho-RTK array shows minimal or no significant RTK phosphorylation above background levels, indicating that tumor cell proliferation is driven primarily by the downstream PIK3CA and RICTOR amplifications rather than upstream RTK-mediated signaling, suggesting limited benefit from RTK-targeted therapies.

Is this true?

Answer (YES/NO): NO